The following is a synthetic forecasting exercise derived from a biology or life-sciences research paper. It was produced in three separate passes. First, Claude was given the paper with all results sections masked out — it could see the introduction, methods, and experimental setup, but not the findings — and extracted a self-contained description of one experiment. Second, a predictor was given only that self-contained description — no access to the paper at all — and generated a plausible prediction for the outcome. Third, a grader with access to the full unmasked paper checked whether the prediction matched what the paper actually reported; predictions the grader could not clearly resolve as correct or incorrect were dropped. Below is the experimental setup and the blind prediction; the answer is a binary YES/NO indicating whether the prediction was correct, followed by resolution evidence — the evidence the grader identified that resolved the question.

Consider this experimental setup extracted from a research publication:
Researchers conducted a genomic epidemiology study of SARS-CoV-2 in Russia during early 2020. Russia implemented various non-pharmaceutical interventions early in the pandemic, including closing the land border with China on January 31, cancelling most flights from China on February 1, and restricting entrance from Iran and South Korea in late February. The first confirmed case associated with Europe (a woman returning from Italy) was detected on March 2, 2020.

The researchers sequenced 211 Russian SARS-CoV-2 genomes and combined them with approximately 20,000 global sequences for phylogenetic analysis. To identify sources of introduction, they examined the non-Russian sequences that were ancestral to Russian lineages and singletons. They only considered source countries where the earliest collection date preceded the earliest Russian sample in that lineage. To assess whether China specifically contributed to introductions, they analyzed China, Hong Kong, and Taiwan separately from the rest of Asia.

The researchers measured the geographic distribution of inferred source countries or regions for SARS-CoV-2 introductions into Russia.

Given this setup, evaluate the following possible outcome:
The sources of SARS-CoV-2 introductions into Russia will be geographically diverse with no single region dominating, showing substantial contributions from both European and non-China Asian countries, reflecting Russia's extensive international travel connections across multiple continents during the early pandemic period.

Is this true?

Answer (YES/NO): NO